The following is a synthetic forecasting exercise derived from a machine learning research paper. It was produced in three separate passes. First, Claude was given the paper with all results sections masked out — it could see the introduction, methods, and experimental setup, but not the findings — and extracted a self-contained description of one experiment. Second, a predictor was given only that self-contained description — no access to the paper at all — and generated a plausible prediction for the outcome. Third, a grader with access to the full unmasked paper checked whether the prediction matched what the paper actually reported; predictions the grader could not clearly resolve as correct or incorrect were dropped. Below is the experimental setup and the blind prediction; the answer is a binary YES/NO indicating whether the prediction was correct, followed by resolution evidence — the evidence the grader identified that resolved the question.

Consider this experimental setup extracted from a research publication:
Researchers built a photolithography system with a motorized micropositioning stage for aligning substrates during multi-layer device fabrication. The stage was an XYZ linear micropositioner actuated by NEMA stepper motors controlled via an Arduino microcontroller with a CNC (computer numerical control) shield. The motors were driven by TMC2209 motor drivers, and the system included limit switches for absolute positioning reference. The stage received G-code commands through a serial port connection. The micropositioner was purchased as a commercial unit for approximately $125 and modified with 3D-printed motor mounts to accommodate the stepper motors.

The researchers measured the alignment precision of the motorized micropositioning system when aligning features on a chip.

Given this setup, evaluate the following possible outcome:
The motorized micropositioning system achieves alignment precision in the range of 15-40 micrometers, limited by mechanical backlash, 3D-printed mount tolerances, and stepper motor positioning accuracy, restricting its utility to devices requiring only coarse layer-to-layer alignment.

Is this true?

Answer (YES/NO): NO